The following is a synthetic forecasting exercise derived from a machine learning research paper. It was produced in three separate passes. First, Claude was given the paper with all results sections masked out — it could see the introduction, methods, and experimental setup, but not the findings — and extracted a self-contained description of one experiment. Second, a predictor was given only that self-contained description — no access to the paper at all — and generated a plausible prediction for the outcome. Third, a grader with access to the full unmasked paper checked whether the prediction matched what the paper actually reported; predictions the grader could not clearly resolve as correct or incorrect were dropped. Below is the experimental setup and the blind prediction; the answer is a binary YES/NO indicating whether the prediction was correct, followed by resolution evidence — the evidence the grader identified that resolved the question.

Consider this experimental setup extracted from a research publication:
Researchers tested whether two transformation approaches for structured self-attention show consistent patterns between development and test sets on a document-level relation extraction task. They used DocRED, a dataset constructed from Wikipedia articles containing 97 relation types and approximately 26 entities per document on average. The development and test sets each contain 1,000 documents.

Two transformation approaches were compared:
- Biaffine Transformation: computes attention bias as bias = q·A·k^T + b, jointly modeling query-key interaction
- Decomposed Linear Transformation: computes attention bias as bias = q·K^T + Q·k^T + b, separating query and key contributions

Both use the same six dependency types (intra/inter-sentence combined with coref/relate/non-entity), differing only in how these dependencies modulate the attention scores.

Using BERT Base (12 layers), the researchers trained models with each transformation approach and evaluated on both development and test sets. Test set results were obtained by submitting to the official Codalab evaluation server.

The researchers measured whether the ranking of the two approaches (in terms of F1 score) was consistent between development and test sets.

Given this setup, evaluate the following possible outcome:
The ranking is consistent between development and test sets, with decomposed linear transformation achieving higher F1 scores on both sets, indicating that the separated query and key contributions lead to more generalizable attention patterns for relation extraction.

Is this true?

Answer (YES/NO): NO